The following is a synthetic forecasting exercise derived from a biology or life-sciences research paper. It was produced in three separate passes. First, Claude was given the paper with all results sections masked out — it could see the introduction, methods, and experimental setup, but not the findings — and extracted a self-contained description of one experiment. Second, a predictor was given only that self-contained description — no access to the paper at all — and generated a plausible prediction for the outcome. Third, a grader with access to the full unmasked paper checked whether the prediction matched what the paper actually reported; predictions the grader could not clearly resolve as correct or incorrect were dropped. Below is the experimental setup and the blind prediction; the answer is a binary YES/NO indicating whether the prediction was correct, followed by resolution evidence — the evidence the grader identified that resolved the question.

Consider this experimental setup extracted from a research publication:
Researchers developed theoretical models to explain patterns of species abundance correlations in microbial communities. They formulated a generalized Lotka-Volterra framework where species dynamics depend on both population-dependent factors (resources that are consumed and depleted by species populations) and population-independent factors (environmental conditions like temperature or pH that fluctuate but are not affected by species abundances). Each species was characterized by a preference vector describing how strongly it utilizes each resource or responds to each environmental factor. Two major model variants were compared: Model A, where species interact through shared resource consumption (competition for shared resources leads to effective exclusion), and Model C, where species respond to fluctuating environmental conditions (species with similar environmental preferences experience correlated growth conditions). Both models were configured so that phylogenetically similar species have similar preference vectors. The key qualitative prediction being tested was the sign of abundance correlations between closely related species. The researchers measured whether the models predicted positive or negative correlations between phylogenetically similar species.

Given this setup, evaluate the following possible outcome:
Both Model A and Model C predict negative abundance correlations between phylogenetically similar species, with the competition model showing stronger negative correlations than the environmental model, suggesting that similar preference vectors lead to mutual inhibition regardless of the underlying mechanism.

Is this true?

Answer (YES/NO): NO